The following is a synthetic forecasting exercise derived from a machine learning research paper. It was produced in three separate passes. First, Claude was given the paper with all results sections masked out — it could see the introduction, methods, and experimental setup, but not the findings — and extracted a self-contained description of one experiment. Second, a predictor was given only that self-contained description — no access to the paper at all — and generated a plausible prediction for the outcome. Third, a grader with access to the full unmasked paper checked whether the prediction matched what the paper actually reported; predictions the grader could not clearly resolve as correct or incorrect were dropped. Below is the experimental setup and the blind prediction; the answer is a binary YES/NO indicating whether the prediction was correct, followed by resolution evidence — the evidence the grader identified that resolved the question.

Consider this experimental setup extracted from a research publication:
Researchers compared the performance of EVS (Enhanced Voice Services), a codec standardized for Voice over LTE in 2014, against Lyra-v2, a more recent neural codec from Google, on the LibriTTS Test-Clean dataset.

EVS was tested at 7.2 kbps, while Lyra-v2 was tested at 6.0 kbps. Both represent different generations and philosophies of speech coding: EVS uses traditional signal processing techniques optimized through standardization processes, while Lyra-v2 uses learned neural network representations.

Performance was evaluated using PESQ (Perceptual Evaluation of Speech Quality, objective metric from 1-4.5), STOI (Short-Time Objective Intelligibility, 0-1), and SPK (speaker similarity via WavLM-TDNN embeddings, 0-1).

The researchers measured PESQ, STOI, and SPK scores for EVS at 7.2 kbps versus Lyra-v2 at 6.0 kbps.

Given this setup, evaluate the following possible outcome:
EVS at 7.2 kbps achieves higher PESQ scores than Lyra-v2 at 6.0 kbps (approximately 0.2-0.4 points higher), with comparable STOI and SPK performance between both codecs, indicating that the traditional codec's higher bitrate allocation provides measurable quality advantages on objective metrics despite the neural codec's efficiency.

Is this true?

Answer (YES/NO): NO